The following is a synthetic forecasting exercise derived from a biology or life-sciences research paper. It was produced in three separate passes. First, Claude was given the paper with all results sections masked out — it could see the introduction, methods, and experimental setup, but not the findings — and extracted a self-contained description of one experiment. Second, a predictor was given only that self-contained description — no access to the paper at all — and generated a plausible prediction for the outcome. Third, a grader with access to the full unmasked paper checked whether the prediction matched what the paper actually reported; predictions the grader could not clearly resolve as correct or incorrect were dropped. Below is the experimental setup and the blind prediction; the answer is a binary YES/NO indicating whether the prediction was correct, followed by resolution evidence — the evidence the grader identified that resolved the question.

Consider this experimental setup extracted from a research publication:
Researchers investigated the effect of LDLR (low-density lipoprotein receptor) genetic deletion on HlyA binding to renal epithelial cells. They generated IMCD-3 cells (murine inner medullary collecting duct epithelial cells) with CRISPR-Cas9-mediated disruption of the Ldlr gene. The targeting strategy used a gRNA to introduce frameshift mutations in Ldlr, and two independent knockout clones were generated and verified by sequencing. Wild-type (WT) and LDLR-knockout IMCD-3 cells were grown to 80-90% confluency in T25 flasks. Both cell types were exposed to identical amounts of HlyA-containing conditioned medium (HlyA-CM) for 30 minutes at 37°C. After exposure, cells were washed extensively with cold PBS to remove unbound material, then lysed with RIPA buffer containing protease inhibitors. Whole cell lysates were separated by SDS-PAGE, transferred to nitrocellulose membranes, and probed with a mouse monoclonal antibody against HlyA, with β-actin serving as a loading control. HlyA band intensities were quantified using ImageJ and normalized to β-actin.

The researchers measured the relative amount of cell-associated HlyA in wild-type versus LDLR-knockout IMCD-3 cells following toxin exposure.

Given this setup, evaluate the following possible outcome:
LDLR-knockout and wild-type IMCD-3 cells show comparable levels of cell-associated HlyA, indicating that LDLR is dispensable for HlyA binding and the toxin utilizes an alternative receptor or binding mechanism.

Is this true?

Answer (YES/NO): NO